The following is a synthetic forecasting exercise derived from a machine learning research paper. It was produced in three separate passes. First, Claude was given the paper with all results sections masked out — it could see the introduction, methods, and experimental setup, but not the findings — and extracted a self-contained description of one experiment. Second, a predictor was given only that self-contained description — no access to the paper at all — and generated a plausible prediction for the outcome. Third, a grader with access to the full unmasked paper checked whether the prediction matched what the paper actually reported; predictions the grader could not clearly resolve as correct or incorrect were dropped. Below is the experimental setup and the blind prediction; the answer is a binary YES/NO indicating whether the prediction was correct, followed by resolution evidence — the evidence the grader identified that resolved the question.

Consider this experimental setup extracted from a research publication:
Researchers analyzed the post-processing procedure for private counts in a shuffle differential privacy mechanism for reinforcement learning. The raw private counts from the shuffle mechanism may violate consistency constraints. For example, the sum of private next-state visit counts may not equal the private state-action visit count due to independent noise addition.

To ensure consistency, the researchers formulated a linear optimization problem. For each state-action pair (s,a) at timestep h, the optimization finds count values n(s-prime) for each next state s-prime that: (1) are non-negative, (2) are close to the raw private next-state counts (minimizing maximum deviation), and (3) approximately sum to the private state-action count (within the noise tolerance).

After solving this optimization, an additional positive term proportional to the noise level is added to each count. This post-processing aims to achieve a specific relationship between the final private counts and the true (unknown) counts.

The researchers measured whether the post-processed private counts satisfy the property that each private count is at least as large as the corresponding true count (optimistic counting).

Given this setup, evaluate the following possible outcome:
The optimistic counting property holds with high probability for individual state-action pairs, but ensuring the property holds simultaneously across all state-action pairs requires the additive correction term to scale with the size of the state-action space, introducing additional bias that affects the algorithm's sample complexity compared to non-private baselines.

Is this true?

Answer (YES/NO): NO